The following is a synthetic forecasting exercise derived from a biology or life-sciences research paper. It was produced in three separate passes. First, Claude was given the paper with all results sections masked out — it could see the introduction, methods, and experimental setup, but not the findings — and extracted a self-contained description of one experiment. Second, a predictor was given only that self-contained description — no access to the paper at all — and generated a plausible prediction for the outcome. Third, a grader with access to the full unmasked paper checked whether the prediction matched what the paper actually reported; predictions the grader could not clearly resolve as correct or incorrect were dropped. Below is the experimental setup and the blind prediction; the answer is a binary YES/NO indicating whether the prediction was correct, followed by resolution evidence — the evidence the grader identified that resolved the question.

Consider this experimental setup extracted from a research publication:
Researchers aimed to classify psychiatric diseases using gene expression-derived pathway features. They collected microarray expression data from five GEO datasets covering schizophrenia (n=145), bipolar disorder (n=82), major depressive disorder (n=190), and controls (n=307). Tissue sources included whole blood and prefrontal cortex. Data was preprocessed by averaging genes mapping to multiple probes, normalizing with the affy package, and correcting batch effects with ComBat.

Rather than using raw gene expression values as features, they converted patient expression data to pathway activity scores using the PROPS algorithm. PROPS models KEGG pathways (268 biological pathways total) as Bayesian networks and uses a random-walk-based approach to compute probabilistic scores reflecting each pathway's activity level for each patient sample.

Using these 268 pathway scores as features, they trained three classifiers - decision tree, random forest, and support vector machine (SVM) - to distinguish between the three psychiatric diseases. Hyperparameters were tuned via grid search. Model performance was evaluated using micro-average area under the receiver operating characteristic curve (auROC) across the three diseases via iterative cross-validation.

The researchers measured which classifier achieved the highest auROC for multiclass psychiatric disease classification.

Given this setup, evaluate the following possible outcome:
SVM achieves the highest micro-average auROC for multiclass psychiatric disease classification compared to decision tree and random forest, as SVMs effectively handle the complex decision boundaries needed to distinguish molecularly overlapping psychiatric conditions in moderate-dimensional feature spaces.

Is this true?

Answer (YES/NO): NO